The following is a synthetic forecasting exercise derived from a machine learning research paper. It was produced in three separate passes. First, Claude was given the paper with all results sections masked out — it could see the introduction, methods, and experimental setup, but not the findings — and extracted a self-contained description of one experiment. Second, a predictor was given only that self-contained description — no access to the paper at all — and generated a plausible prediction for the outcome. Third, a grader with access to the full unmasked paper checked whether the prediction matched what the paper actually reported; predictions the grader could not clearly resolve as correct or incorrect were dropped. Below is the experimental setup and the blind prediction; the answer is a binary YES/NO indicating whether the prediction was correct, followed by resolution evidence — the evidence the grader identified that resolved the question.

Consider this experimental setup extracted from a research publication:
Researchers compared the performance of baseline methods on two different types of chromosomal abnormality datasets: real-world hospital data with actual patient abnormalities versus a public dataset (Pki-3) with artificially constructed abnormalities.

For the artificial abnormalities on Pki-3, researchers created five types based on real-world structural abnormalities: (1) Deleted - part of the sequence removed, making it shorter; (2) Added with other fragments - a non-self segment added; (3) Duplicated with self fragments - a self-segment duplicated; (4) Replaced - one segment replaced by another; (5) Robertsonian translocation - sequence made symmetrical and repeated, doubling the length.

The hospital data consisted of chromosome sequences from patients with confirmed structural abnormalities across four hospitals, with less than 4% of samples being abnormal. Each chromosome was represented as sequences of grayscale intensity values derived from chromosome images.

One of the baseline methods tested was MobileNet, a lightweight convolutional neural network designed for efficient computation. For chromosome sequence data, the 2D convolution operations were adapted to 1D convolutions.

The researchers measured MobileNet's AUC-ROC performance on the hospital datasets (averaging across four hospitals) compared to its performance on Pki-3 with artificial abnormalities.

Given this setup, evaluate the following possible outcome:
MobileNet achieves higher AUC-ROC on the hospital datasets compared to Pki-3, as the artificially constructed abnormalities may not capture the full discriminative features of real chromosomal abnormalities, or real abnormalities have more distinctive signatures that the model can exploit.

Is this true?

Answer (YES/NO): YES